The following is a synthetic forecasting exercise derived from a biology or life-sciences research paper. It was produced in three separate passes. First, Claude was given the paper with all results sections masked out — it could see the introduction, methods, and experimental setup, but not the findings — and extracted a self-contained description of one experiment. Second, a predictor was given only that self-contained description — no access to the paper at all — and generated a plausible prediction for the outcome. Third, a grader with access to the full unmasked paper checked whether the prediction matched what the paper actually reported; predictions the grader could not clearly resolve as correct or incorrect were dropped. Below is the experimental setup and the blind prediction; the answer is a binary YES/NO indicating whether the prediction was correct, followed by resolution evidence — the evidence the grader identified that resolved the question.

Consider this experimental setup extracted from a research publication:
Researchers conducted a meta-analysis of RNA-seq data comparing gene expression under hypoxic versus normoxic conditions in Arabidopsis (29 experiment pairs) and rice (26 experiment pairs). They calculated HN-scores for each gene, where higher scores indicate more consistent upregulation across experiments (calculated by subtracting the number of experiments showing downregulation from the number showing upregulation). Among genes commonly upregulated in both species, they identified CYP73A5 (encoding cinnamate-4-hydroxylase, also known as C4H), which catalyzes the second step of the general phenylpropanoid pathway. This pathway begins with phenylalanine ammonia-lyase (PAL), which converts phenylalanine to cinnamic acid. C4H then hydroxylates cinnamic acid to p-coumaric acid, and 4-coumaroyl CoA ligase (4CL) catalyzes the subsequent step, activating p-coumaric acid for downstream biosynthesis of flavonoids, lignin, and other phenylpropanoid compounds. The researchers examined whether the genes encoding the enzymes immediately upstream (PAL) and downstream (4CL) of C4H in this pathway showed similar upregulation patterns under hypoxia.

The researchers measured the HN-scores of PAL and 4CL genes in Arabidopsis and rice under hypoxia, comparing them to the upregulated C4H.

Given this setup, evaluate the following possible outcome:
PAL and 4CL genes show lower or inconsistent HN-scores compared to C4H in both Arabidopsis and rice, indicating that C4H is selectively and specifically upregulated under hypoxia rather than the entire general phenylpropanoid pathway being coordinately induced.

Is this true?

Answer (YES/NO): YES